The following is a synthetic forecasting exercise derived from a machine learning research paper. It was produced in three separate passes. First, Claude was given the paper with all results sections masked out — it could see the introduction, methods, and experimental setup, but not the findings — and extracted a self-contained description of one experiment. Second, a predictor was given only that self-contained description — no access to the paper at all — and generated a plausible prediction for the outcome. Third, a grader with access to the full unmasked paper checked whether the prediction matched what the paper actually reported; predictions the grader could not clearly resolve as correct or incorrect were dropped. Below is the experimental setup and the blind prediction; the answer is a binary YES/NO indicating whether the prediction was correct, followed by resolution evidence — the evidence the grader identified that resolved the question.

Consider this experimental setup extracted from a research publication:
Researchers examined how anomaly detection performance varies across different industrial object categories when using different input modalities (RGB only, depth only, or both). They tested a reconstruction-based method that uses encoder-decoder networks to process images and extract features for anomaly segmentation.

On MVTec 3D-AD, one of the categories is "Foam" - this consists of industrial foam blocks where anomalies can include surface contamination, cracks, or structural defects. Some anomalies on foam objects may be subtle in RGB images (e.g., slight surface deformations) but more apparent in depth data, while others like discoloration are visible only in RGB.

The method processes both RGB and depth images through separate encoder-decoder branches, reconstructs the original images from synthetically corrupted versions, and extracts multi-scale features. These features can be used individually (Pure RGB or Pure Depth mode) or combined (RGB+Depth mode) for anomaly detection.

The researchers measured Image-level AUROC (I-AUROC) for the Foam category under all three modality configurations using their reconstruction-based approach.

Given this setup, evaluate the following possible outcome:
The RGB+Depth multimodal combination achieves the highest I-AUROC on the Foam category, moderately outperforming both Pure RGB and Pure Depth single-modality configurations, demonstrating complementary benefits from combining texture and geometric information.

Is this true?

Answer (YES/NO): NO